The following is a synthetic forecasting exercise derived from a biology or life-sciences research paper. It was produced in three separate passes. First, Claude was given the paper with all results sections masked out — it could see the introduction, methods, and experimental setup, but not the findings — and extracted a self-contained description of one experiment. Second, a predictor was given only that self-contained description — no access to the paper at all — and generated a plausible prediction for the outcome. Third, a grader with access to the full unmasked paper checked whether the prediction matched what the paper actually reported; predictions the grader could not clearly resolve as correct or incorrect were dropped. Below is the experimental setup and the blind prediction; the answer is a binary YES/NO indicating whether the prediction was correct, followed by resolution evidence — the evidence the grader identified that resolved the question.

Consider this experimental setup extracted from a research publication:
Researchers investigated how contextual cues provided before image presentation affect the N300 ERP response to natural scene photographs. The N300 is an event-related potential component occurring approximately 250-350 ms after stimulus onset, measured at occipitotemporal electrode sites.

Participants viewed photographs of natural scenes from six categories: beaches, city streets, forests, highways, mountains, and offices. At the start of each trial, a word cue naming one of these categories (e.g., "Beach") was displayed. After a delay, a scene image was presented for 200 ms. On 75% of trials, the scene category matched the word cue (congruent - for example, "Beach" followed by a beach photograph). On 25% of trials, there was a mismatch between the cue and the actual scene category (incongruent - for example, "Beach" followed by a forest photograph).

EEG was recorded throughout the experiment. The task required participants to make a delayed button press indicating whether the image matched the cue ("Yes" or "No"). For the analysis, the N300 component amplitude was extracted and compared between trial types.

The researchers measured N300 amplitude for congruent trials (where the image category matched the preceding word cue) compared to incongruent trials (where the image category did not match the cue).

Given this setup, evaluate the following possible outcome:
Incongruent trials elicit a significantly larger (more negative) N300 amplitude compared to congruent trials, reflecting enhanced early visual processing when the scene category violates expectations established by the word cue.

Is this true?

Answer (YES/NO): NO